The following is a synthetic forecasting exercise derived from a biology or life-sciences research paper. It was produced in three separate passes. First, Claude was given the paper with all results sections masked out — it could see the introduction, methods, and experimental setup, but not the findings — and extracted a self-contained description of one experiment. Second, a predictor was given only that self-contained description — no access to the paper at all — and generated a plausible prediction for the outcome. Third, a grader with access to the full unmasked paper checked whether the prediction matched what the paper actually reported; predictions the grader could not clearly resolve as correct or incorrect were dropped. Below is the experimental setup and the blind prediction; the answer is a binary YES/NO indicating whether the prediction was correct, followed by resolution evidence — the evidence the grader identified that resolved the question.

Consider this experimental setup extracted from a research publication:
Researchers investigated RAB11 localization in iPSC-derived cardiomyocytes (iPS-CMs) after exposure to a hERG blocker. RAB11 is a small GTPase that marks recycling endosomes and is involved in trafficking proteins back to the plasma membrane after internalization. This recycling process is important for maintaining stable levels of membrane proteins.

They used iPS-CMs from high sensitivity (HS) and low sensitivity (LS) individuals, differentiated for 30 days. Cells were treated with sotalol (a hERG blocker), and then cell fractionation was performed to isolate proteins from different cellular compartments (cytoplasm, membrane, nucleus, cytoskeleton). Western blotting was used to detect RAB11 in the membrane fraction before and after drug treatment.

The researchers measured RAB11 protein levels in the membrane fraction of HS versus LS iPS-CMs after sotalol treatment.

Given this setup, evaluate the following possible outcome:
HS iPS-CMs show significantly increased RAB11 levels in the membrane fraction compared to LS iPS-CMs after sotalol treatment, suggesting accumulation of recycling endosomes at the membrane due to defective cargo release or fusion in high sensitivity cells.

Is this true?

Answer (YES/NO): NO